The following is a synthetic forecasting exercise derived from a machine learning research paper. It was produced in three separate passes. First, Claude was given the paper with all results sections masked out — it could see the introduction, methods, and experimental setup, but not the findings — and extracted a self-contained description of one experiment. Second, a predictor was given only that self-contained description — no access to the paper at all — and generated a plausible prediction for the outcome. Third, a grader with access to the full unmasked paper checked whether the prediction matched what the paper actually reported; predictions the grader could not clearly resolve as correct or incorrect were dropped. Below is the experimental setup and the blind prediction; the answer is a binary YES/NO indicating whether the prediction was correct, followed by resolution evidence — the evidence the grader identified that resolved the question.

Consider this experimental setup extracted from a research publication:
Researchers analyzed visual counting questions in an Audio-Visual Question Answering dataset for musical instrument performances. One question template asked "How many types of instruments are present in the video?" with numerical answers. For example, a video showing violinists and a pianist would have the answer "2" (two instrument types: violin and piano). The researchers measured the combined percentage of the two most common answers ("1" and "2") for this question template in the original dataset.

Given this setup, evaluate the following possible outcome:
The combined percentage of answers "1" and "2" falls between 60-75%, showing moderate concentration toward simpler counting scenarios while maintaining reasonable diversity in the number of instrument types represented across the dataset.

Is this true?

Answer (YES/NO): NO